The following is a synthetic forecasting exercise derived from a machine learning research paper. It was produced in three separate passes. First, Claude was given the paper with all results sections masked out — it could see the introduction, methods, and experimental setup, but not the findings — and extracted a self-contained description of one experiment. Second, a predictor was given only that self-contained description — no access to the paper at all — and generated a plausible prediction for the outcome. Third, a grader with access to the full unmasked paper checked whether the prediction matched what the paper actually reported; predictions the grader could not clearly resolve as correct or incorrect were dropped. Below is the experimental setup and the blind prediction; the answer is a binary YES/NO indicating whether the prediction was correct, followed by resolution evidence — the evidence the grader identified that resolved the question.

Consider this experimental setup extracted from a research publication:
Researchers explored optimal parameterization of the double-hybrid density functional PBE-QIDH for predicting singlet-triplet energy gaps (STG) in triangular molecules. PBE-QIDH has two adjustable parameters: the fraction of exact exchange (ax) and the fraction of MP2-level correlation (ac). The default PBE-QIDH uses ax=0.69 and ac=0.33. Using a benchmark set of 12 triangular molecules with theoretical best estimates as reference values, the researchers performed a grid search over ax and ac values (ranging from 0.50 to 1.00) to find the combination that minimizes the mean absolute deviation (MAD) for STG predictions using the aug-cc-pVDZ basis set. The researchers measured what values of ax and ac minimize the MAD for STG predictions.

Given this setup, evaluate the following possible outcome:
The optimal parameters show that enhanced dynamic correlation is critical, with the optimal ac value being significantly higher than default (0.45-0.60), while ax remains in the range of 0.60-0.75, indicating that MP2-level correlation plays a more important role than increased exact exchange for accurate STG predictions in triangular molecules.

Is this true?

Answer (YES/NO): YES